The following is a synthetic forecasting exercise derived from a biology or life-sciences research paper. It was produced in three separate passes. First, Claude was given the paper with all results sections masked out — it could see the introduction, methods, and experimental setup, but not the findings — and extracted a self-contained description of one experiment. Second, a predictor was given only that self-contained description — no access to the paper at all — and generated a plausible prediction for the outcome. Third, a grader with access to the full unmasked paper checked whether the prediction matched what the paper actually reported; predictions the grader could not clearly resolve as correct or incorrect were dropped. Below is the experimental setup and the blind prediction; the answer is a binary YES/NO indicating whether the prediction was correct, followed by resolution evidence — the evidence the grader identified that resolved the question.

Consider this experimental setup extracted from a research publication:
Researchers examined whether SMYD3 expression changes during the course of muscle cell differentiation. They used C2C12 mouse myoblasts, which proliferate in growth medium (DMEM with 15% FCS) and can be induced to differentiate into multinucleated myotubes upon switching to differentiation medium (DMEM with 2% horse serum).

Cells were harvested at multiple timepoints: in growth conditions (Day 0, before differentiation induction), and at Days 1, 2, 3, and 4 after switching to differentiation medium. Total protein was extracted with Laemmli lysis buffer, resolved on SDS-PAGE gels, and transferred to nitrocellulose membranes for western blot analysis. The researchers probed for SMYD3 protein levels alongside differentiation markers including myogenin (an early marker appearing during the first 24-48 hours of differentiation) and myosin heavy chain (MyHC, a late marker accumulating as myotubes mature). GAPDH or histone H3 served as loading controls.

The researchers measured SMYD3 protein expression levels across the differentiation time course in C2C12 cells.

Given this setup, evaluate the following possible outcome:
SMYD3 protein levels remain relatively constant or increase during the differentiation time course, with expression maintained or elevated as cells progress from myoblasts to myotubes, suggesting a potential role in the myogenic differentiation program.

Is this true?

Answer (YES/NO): YES